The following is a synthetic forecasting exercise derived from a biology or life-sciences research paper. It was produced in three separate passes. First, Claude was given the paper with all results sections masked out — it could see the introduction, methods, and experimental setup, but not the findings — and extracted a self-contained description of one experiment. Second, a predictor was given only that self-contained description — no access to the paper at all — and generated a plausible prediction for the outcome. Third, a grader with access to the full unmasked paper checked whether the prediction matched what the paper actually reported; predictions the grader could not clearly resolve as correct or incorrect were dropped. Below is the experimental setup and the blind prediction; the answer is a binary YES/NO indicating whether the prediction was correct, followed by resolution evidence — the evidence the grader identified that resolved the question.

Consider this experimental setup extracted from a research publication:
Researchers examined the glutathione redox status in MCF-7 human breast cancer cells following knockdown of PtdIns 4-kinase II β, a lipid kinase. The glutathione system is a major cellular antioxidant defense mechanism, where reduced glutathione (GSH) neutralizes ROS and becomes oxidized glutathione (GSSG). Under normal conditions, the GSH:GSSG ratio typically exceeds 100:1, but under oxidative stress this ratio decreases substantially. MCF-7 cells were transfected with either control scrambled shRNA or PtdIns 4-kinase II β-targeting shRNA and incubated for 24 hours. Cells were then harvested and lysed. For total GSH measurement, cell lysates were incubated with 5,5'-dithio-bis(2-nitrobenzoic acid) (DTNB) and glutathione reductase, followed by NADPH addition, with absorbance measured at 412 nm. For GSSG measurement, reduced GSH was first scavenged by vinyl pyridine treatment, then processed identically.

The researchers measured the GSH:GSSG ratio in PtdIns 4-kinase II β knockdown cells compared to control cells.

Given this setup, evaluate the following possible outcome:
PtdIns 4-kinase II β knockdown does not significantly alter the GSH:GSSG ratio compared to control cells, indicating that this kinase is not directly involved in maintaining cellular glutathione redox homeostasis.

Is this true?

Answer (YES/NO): NO